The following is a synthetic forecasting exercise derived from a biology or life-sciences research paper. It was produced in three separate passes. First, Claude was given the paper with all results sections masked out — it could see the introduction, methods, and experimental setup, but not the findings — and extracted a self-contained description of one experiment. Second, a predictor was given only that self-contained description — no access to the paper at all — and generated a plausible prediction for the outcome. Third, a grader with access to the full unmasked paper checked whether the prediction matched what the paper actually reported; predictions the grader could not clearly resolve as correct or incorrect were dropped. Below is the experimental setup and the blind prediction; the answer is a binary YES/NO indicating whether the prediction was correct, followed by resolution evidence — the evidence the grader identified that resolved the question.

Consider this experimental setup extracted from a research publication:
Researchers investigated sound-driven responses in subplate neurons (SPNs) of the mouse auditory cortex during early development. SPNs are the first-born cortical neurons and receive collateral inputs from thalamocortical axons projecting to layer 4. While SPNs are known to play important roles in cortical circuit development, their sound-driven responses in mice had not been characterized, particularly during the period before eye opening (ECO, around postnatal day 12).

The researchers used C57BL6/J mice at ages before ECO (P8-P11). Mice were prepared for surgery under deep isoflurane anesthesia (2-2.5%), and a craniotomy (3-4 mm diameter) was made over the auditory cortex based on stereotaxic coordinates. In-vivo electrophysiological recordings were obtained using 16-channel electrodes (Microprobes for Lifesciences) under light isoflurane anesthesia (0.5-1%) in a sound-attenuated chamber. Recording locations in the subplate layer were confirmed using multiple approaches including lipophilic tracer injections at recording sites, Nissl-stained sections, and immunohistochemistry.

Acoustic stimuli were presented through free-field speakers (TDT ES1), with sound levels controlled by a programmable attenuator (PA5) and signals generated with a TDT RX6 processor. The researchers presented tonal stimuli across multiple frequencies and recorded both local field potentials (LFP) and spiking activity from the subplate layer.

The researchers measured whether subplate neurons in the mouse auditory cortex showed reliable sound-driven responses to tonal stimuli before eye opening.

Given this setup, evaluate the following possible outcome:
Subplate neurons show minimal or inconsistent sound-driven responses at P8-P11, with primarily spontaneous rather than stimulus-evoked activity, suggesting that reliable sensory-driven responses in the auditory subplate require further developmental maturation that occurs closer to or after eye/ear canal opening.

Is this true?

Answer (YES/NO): NO